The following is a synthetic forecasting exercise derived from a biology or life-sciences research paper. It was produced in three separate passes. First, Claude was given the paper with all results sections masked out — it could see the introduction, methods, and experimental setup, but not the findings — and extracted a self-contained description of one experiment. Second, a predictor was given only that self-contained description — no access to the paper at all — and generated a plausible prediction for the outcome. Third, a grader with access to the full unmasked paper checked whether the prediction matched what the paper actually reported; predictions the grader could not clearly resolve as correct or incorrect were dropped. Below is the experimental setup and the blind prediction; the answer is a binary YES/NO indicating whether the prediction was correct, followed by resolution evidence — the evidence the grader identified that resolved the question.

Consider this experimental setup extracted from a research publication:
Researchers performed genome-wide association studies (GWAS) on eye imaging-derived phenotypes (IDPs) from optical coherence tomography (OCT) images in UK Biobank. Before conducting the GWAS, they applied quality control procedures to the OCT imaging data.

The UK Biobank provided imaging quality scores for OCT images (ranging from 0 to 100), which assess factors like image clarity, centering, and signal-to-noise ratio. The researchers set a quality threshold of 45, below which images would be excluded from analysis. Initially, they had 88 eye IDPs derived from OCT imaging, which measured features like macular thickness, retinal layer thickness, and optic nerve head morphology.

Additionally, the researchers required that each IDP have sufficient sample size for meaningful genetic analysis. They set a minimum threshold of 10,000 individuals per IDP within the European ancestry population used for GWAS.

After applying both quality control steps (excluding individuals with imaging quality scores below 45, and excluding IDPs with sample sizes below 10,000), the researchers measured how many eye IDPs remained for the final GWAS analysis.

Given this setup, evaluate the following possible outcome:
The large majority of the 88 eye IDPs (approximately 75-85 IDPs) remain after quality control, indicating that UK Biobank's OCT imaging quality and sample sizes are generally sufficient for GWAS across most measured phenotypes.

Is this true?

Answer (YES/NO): YES